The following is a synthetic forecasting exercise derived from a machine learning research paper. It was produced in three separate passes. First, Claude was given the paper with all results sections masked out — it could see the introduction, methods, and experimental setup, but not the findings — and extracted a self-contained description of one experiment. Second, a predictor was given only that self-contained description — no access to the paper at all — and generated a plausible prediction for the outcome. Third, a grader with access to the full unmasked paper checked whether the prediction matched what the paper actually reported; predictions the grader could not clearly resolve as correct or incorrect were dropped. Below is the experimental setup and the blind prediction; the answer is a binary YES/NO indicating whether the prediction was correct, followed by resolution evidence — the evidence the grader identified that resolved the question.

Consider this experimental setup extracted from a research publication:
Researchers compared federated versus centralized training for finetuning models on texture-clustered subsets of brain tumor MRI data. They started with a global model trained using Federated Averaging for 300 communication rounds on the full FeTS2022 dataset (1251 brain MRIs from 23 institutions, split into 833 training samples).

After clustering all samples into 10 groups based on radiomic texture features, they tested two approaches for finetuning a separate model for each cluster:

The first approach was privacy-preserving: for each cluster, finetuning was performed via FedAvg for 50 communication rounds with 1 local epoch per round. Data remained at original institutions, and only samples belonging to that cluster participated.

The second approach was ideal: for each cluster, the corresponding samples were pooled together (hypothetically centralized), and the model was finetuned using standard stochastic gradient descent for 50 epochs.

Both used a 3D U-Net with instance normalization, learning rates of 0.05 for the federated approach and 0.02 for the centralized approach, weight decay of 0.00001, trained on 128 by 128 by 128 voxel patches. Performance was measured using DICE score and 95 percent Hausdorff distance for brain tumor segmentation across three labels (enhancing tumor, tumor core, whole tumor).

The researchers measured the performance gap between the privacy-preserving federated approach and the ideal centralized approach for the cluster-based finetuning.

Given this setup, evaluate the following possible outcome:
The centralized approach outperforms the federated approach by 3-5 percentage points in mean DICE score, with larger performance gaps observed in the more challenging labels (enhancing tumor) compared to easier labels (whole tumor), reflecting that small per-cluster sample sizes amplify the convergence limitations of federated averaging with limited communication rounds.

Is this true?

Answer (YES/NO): NO